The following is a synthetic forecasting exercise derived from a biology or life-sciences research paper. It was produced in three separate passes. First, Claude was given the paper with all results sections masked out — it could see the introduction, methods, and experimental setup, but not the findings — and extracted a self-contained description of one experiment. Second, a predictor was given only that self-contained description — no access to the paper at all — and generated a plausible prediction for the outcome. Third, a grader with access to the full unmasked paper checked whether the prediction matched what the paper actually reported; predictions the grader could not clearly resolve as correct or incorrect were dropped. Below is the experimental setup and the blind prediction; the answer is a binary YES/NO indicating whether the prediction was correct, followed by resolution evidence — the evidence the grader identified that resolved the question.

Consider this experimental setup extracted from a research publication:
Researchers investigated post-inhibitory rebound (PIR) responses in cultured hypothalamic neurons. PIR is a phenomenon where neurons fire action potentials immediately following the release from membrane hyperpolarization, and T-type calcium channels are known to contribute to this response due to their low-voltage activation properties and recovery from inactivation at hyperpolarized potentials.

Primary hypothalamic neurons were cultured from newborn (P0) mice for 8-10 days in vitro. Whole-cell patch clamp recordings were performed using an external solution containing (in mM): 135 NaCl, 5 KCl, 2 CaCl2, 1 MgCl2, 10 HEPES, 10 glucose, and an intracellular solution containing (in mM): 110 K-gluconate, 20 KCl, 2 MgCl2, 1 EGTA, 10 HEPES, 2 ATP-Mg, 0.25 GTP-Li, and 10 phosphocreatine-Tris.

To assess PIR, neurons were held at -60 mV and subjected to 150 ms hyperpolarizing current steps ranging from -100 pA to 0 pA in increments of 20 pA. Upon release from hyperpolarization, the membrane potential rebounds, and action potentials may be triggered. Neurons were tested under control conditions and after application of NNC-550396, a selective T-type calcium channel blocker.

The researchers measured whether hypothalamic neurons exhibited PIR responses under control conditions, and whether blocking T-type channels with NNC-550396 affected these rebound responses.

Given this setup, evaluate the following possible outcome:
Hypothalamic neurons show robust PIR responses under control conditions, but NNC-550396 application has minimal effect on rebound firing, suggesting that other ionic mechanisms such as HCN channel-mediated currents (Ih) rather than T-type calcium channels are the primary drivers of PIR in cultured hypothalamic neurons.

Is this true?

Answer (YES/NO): NO